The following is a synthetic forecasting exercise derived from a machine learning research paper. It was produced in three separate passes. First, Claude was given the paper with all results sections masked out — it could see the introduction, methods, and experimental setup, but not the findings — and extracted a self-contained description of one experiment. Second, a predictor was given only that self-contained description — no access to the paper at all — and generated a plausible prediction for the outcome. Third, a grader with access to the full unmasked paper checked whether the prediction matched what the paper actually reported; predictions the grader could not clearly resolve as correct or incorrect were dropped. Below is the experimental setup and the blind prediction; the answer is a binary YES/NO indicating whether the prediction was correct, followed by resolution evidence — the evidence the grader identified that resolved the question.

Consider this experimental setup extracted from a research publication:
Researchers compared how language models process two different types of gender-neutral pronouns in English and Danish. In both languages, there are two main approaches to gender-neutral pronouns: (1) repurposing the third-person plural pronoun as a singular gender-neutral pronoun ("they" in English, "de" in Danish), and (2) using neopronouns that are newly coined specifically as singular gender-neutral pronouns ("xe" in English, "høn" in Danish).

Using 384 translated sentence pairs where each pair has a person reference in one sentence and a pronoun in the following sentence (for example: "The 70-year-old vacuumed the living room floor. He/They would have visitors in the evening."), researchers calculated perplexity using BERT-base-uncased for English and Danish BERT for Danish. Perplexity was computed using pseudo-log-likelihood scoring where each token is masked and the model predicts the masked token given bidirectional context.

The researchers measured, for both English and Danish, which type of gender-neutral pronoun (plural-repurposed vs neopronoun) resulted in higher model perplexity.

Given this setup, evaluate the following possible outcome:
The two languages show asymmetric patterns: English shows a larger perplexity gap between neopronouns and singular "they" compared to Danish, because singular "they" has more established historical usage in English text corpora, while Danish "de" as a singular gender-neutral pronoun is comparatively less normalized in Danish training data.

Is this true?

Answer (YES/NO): NO